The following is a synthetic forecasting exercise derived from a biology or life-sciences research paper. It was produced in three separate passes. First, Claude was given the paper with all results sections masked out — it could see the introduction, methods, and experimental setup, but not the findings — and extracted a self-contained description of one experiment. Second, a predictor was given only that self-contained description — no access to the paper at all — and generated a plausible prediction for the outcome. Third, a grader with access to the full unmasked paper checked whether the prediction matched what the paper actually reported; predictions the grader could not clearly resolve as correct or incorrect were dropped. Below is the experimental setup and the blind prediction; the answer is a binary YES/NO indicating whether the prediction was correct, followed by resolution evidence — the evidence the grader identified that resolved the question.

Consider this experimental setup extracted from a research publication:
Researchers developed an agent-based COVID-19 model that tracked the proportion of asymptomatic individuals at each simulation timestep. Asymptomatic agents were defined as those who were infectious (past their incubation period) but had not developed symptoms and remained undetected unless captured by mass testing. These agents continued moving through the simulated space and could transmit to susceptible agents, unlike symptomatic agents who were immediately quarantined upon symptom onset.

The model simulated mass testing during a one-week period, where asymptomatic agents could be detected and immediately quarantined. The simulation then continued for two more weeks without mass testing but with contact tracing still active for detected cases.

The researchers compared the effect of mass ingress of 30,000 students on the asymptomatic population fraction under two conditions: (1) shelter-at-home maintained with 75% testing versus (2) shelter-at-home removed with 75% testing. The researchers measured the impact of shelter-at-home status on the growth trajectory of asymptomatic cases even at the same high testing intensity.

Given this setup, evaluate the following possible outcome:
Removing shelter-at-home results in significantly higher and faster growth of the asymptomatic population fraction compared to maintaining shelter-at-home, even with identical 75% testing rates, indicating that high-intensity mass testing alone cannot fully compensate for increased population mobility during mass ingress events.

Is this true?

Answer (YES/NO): YES